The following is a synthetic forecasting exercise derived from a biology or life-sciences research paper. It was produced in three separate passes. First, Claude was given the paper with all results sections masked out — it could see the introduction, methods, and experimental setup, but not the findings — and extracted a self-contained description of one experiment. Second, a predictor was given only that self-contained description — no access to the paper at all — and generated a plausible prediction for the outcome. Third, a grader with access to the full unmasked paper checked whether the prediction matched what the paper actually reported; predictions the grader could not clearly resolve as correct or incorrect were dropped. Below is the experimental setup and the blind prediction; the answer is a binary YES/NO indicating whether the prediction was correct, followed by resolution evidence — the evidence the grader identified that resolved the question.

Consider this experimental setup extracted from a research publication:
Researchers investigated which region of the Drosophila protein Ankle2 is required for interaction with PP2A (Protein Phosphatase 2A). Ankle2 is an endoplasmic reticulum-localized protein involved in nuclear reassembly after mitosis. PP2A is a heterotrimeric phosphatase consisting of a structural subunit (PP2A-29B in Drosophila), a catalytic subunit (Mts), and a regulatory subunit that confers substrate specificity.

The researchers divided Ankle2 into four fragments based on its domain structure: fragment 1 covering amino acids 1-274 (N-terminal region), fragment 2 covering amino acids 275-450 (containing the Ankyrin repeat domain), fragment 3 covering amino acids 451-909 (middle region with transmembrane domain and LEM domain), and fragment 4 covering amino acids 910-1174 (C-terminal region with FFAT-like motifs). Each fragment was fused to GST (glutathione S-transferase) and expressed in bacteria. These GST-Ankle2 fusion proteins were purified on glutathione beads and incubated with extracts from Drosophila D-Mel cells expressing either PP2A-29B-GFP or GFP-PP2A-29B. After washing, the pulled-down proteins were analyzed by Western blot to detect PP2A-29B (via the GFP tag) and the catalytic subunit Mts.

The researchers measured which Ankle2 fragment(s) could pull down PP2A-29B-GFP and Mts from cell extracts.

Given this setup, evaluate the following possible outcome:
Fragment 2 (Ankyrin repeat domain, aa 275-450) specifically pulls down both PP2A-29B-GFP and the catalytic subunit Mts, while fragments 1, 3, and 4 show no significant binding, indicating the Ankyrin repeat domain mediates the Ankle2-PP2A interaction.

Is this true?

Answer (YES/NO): YES